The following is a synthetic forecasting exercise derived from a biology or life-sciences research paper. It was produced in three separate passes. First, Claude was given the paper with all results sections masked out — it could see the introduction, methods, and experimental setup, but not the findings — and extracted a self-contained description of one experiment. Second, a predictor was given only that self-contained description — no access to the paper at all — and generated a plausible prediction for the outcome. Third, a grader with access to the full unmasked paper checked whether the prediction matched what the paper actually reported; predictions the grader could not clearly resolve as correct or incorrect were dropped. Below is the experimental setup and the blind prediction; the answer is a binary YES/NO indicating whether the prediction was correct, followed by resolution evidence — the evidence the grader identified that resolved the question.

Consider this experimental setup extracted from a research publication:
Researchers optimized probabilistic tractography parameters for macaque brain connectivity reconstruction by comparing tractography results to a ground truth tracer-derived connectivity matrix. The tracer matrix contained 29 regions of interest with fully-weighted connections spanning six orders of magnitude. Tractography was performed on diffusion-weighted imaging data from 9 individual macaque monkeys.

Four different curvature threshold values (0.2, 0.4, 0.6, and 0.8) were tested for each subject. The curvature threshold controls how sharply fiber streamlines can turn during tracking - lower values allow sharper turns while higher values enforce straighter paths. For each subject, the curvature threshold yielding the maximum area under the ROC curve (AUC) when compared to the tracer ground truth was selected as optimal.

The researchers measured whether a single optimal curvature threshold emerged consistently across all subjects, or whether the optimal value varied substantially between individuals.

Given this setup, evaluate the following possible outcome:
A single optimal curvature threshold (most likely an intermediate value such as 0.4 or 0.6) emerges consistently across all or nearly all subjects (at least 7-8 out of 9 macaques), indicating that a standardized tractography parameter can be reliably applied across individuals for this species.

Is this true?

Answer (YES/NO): NO